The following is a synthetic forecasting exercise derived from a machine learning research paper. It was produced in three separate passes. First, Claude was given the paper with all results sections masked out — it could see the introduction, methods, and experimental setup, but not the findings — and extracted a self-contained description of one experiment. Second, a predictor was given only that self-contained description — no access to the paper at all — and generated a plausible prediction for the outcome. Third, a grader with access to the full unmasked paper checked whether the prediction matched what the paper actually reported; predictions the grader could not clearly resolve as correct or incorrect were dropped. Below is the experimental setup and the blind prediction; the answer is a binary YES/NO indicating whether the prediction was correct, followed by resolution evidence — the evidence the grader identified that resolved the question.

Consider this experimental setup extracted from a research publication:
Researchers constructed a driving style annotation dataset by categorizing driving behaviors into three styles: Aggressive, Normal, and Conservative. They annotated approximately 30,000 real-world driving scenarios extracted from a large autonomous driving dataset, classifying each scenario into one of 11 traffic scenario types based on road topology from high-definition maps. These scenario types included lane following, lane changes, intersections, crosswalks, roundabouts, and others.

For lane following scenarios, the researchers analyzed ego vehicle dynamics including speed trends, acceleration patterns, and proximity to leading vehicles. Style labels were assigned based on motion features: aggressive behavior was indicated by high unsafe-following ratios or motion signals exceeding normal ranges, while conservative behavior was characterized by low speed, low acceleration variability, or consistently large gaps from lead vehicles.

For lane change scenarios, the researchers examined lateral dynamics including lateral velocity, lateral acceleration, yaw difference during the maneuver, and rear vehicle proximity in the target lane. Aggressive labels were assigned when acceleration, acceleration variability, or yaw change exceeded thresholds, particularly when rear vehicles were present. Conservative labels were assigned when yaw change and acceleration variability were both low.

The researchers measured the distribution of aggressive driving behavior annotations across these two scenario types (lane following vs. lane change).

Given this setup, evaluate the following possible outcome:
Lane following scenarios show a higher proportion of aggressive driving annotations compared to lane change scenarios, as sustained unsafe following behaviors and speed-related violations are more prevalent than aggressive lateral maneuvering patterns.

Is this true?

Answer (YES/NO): NO